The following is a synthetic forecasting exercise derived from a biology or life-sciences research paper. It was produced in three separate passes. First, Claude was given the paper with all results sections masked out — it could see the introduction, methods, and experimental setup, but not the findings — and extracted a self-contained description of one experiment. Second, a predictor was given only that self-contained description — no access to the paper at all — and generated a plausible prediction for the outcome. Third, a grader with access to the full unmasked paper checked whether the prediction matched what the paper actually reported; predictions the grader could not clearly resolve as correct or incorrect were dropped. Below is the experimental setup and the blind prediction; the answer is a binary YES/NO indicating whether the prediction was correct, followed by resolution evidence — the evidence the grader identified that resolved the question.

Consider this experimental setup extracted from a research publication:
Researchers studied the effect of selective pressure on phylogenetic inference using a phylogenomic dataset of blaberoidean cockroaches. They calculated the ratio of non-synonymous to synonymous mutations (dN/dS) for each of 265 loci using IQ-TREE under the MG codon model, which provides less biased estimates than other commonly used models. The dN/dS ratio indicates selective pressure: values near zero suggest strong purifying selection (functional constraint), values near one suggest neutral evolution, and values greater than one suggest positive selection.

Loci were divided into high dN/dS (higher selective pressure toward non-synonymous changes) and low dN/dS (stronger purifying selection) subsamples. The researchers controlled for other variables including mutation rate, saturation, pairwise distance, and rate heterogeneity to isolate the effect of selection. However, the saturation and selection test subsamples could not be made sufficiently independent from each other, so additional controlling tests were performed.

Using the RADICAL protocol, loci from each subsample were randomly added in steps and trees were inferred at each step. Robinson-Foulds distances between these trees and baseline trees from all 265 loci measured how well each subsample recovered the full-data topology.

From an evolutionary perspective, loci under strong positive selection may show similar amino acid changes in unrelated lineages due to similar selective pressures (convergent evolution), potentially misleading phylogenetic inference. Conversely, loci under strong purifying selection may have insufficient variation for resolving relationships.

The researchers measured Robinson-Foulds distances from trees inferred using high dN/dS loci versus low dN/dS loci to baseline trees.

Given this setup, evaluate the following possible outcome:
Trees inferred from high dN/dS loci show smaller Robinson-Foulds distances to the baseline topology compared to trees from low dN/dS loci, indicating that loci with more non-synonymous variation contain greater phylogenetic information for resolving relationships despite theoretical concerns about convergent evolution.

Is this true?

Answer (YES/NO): NO